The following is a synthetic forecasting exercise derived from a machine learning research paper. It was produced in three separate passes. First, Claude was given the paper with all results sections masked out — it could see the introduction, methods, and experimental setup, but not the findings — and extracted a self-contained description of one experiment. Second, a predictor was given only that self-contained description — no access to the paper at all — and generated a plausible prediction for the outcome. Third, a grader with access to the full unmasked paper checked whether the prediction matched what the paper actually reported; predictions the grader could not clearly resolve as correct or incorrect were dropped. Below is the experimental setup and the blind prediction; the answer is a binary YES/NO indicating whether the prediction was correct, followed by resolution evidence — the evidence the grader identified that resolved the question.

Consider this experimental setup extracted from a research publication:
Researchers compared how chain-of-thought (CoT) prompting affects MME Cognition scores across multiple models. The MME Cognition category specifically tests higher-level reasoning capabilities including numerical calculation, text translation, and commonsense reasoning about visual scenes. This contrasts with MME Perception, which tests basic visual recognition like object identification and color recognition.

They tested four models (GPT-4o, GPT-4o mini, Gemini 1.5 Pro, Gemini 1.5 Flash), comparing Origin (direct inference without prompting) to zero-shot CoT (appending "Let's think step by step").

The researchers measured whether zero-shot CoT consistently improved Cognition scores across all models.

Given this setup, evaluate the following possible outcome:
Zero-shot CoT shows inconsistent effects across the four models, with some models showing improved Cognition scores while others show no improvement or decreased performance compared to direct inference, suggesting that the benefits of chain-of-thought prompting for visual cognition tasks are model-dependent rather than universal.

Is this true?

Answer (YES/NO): NO